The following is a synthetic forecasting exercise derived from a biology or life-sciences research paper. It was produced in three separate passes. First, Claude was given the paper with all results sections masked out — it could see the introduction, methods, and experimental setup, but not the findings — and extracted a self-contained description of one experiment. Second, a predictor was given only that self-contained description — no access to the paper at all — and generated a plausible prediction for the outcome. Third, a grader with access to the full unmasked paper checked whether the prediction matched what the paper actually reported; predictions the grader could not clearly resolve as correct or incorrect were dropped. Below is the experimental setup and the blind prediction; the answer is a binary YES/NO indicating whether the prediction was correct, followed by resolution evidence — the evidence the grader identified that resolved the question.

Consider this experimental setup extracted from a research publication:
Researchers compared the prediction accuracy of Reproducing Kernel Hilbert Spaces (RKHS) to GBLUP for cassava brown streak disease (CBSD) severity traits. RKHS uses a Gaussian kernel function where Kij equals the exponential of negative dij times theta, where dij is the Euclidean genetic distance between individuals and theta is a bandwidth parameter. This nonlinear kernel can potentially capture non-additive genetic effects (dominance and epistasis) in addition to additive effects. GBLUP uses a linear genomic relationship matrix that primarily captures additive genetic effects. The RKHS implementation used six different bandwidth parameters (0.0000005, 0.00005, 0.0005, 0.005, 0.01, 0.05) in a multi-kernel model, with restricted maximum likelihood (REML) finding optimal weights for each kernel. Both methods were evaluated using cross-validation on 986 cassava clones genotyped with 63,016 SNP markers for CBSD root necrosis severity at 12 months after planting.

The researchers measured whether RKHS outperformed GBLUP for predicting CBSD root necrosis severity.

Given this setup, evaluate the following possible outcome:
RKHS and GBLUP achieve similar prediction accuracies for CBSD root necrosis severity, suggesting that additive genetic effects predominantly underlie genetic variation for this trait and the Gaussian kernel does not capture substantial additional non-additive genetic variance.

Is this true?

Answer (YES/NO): NO